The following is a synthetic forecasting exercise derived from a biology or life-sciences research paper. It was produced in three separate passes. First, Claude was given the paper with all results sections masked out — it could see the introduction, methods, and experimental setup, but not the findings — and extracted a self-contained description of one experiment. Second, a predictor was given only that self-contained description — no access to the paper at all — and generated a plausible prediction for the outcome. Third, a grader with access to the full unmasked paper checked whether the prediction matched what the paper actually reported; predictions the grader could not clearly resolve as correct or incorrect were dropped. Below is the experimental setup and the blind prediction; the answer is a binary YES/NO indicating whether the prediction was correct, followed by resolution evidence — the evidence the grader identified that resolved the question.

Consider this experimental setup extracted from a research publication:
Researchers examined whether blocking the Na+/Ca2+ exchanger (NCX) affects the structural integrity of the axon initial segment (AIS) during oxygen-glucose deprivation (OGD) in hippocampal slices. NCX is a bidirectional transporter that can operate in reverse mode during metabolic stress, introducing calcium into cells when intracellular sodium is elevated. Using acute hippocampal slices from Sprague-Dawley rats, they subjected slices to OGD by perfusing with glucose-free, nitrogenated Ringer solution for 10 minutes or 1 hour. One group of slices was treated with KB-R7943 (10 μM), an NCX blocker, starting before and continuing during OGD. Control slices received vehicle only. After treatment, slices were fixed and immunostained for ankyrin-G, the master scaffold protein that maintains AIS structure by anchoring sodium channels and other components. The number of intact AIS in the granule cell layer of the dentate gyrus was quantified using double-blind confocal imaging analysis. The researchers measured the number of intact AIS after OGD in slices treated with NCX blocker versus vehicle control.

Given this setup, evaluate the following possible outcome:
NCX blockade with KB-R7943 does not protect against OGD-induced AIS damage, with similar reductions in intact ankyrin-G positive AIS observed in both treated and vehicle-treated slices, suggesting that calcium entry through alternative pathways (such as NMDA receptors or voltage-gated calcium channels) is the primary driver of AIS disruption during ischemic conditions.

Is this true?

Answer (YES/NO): NO